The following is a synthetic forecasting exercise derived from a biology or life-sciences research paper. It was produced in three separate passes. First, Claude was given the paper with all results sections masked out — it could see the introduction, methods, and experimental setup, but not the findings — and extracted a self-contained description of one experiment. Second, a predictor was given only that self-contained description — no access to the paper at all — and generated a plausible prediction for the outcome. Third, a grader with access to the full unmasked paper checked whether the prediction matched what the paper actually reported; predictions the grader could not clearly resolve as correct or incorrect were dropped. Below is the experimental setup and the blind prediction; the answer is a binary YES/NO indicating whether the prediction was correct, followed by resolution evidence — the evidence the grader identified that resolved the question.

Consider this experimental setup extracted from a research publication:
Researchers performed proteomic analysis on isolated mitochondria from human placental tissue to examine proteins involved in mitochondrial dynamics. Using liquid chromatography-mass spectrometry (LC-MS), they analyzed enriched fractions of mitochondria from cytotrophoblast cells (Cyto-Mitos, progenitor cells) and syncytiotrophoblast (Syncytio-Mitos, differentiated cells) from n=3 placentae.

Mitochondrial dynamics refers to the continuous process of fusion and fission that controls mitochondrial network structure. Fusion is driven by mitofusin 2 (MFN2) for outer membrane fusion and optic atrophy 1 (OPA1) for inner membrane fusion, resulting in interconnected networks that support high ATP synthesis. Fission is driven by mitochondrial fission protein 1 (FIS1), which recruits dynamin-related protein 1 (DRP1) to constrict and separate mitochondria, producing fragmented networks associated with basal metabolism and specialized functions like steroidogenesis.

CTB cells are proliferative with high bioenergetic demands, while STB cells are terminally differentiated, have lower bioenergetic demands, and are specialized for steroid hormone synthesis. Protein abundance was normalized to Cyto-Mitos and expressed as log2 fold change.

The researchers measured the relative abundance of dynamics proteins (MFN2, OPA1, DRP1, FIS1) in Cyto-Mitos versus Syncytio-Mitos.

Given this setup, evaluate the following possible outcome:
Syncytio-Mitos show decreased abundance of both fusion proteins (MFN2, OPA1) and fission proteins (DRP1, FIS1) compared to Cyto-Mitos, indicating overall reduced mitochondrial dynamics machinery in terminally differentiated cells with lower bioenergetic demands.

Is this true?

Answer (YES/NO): NO